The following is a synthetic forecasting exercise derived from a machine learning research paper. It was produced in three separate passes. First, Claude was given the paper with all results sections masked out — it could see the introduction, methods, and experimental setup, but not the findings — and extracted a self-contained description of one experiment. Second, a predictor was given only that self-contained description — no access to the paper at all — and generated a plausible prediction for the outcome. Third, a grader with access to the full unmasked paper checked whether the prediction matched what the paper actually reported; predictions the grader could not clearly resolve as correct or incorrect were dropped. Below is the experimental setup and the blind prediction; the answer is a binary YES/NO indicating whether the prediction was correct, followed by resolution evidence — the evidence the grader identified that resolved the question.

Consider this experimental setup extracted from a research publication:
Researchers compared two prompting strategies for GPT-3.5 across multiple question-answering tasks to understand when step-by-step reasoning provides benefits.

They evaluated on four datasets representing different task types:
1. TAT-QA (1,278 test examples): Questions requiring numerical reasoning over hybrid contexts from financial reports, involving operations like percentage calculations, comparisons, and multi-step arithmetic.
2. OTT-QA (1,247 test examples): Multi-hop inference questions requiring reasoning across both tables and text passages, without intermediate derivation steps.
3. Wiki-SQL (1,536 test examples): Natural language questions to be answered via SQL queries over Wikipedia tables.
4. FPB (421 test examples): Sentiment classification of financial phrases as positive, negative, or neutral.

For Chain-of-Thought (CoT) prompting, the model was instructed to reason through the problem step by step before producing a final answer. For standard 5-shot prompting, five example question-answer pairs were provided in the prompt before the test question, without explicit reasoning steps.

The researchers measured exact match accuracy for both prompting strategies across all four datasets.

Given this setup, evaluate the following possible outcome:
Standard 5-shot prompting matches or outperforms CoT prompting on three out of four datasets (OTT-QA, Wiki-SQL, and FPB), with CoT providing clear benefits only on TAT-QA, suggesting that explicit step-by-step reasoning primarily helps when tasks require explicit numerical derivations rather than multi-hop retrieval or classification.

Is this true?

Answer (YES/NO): NO